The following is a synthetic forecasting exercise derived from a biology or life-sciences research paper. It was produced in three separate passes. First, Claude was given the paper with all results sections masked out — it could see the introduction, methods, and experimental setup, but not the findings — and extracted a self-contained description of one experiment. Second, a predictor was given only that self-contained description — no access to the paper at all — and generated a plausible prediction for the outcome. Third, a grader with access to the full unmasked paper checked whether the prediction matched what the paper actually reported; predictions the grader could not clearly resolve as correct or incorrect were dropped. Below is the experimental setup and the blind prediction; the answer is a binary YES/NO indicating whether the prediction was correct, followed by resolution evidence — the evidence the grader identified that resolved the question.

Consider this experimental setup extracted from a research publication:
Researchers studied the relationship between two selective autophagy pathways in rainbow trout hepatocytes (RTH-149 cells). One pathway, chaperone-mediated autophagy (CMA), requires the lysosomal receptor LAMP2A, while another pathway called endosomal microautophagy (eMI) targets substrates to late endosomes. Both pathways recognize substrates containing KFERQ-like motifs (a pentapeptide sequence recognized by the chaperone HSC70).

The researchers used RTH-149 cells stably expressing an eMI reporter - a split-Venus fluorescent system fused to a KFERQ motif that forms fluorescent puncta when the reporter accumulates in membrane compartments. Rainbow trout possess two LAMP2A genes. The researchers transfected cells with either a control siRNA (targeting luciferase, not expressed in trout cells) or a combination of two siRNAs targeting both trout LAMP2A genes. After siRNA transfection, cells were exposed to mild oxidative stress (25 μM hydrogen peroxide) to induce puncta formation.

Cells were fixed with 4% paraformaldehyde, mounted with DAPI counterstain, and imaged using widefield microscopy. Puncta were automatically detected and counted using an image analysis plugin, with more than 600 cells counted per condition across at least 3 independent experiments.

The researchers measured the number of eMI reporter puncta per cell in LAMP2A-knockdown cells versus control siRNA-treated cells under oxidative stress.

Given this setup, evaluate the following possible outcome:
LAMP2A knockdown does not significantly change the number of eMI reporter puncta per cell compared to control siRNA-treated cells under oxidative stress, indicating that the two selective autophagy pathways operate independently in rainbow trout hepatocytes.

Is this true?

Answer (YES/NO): NO